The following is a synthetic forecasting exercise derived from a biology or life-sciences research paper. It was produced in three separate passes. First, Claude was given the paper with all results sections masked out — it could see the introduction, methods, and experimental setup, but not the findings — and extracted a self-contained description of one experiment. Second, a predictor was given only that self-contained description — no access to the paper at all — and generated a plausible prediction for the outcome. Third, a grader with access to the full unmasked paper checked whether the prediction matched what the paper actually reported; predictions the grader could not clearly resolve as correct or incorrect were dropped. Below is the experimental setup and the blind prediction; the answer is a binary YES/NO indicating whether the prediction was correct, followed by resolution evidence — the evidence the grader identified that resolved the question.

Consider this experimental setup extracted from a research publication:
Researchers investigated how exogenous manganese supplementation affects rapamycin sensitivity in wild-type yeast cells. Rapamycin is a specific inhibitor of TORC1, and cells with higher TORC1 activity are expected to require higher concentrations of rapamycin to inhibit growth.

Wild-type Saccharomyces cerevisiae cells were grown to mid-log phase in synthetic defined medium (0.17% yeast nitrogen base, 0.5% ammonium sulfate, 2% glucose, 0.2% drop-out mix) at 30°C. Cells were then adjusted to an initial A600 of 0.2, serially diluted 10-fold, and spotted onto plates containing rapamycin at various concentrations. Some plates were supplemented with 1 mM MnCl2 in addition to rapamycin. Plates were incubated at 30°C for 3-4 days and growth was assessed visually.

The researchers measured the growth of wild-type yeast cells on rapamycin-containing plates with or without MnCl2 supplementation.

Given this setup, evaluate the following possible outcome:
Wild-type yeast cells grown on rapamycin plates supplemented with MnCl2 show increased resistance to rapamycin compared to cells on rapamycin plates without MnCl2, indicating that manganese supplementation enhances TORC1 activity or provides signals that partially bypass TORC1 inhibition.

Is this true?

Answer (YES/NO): NO